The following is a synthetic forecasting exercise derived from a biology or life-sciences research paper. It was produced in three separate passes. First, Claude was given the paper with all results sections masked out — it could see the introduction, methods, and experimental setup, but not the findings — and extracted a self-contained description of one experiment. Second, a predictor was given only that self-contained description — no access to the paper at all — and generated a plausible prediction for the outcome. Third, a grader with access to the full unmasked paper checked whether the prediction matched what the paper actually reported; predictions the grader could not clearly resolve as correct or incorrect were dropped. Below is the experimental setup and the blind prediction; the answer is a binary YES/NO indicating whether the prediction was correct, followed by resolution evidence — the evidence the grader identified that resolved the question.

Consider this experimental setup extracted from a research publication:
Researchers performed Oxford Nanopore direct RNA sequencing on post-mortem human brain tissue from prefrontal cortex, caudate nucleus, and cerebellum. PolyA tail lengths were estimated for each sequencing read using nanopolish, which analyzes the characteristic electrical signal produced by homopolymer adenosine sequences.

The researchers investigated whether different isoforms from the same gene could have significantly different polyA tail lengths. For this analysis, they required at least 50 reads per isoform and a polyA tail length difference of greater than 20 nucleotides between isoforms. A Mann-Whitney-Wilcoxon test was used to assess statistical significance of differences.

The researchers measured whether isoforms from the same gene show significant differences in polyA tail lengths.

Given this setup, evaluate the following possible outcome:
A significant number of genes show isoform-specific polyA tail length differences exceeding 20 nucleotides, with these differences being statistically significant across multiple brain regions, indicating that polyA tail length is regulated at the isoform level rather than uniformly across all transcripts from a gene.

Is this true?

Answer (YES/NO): YES